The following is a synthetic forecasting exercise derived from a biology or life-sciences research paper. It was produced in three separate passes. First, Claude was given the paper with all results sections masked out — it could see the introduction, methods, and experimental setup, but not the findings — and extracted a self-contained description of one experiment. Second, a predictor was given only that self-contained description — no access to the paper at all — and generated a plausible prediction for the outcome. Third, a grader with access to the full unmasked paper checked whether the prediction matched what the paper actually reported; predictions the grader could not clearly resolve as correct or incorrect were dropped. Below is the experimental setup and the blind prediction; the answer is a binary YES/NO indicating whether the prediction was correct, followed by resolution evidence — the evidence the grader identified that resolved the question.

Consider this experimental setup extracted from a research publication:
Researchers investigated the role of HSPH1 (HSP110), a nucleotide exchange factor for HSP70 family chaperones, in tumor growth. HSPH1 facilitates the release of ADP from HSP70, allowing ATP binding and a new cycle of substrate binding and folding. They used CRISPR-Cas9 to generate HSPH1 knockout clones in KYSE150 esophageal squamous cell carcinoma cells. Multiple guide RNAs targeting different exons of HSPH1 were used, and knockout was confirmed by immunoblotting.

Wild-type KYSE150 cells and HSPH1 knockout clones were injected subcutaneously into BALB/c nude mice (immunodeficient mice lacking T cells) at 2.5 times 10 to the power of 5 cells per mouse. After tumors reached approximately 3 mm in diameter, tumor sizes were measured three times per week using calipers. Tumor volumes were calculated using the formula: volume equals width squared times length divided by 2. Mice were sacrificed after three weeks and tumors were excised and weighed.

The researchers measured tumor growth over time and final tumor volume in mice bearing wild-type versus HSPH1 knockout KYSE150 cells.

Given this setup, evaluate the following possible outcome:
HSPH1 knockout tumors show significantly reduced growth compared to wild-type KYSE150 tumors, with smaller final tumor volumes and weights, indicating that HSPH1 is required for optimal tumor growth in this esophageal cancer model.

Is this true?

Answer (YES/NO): YES